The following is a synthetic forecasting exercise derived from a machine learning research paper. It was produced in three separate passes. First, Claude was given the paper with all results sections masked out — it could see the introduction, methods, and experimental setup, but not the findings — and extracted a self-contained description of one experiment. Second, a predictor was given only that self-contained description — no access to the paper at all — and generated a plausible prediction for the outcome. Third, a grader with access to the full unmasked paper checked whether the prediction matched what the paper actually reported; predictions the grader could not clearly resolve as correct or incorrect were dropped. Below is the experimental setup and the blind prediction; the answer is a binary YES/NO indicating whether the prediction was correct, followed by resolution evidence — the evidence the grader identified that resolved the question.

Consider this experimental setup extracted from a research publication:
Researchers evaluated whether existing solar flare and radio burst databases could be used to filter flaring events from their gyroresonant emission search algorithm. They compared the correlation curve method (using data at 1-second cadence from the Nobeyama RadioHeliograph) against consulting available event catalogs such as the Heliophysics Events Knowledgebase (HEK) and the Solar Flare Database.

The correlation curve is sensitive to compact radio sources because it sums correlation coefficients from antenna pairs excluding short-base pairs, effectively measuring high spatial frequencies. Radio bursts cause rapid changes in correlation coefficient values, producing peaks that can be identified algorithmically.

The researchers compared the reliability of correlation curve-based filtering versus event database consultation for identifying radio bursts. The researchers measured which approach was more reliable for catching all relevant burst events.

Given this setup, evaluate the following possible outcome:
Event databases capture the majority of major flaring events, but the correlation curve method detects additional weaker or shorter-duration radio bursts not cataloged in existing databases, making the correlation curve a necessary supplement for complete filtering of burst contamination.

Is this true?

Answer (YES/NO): NO